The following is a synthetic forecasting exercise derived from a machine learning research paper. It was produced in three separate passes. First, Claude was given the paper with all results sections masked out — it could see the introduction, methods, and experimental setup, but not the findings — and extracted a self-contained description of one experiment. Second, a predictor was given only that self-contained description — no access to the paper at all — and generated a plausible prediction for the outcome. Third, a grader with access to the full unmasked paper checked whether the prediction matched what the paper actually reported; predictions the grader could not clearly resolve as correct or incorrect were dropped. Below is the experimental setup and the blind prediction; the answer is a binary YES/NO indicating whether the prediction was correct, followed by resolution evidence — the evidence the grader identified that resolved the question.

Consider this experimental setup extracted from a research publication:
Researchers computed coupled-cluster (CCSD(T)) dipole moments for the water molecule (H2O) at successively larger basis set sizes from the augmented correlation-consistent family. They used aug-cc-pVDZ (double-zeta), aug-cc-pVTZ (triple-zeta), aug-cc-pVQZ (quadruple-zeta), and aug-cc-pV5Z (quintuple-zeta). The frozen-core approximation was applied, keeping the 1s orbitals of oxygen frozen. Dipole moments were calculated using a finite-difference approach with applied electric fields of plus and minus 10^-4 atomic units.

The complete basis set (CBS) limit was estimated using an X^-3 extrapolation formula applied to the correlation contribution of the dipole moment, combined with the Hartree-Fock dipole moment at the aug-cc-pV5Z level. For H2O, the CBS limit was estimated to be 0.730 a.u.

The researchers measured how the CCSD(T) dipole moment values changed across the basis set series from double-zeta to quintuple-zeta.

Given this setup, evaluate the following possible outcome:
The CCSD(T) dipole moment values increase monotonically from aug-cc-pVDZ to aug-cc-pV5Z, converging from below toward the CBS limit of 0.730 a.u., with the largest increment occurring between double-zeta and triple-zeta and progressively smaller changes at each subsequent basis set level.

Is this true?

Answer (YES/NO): NO